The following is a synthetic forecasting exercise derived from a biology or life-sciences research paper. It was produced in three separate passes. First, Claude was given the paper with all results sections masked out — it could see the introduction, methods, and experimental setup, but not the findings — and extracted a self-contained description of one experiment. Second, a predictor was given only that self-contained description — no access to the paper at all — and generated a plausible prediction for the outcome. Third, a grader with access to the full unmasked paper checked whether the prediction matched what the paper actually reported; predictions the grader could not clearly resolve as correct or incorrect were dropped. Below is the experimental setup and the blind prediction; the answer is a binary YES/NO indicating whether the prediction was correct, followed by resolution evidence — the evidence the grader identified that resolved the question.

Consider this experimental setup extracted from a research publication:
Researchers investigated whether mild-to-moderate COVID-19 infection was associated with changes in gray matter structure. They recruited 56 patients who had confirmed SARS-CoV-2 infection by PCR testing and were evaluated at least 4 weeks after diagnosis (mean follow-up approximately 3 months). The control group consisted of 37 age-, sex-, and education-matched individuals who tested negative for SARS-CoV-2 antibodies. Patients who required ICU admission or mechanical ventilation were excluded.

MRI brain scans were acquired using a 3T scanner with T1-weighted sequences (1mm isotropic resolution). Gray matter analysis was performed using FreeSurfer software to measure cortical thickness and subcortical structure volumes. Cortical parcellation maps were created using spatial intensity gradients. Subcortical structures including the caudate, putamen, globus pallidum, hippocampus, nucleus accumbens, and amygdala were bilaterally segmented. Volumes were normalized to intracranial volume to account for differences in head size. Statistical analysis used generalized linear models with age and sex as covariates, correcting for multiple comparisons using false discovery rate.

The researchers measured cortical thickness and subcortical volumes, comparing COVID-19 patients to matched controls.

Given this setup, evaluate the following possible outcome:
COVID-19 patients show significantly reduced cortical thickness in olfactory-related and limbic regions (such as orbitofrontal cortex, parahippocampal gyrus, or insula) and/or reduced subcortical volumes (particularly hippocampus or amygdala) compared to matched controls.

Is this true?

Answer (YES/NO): NO